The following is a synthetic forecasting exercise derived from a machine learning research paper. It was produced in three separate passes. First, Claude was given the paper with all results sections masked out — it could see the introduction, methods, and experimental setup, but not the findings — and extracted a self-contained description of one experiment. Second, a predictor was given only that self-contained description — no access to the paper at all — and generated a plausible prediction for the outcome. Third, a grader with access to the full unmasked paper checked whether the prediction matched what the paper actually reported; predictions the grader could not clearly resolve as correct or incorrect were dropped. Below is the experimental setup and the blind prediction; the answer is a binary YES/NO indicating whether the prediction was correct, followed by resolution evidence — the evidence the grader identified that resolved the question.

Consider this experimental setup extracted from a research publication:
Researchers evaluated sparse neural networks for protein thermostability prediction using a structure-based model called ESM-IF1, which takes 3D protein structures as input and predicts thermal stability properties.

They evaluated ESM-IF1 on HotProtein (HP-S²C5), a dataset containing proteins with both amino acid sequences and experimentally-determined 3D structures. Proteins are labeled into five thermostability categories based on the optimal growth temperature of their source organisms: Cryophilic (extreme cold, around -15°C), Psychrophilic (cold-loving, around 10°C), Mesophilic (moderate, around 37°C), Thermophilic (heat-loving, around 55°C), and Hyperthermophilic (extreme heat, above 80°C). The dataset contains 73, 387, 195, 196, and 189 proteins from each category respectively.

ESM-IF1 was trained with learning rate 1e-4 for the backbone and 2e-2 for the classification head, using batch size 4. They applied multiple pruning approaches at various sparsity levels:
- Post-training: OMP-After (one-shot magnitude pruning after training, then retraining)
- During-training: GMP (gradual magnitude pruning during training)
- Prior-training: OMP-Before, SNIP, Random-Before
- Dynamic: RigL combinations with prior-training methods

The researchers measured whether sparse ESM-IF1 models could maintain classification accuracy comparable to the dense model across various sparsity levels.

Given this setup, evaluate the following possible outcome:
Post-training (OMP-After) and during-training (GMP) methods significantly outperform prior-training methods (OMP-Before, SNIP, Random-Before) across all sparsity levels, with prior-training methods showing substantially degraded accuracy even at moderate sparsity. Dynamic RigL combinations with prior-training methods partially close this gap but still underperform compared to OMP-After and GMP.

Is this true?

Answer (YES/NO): NO